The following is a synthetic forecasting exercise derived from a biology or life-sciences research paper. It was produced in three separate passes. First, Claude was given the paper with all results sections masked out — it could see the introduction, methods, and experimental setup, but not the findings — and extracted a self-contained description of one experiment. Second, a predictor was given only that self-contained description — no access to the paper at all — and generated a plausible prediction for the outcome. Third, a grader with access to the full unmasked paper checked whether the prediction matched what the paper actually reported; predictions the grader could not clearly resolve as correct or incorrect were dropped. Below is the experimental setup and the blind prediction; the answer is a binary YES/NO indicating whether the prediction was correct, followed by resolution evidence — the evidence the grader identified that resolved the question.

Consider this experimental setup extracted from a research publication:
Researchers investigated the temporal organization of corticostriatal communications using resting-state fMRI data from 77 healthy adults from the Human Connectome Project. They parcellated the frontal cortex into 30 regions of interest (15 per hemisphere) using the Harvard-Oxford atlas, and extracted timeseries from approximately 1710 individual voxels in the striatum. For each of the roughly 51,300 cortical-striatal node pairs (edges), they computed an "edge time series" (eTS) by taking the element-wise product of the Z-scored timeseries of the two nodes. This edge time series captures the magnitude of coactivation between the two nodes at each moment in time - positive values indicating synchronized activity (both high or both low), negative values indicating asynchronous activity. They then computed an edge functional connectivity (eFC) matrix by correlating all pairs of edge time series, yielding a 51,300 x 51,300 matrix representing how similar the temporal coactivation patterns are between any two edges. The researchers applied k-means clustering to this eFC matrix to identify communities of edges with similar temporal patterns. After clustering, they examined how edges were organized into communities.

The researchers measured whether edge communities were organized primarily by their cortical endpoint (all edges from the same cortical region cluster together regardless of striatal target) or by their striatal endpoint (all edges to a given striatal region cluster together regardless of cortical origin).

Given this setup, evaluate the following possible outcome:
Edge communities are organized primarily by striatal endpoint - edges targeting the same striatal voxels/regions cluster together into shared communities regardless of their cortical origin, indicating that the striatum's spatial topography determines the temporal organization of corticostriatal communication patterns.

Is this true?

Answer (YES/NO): NO